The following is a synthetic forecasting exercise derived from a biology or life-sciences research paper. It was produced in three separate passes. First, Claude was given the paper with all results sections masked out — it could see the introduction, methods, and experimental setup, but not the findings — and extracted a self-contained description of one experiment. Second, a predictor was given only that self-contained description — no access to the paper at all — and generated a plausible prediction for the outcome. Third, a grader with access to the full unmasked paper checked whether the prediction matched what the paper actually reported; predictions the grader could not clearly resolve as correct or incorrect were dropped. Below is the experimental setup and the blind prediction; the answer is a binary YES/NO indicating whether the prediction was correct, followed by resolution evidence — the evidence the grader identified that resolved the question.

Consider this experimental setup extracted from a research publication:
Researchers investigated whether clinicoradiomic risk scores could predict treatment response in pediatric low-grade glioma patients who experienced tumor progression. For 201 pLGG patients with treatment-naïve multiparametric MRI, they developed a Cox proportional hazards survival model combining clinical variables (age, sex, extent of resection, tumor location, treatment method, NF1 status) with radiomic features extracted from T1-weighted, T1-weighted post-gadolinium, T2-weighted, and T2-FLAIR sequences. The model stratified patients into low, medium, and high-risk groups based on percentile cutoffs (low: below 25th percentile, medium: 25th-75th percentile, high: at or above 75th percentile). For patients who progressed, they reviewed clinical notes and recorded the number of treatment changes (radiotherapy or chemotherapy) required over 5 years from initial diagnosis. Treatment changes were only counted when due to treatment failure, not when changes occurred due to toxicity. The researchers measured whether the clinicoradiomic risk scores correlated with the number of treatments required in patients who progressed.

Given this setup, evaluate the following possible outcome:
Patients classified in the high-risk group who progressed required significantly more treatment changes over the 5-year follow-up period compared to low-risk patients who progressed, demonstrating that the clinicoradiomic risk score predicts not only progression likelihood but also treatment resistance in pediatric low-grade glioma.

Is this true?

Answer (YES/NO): YES